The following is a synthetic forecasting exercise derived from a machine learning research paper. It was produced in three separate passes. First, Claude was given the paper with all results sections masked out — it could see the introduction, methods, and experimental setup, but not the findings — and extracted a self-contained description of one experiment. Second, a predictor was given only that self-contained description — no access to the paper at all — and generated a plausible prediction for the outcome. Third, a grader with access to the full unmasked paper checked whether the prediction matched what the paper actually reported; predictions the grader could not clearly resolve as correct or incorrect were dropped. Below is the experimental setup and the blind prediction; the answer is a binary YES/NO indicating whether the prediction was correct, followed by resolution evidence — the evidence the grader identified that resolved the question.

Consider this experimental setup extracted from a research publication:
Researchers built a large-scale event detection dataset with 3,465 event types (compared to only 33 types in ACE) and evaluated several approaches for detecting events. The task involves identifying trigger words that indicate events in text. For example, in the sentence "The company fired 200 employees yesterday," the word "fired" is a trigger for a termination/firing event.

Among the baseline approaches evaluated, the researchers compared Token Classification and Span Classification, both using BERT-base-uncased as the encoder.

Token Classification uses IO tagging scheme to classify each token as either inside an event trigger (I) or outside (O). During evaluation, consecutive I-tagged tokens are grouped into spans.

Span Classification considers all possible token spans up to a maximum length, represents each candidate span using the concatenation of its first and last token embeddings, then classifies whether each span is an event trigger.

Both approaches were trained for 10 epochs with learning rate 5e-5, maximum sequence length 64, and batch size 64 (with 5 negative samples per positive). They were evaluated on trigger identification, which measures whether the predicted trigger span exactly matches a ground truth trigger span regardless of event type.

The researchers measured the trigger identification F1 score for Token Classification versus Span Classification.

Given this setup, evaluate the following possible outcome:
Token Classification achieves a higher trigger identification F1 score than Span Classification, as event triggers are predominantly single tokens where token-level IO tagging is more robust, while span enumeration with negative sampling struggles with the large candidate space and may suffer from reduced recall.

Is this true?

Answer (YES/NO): YES